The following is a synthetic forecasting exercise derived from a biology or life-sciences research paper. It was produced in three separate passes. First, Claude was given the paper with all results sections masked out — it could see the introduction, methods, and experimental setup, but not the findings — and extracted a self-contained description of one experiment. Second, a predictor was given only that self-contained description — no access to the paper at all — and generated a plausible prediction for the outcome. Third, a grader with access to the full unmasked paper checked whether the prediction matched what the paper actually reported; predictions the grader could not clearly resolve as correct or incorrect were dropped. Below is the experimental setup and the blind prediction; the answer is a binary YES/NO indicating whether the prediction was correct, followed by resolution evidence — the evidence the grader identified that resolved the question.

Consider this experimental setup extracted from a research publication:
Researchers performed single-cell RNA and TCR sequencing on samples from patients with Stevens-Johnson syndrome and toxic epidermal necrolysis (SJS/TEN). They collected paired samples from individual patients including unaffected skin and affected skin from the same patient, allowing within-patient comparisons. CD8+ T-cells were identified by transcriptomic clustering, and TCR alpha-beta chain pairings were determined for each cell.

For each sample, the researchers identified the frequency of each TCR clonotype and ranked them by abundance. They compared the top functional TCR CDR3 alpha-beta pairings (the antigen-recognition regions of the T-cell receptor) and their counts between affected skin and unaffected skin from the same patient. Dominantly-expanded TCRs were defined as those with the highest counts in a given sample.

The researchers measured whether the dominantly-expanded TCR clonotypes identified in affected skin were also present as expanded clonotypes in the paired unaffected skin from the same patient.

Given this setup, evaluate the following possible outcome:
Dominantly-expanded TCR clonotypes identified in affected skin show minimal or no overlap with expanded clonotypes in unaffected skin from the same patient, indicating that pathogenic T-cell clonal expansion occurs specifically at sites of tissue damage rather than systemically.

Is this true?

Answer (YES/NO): YES